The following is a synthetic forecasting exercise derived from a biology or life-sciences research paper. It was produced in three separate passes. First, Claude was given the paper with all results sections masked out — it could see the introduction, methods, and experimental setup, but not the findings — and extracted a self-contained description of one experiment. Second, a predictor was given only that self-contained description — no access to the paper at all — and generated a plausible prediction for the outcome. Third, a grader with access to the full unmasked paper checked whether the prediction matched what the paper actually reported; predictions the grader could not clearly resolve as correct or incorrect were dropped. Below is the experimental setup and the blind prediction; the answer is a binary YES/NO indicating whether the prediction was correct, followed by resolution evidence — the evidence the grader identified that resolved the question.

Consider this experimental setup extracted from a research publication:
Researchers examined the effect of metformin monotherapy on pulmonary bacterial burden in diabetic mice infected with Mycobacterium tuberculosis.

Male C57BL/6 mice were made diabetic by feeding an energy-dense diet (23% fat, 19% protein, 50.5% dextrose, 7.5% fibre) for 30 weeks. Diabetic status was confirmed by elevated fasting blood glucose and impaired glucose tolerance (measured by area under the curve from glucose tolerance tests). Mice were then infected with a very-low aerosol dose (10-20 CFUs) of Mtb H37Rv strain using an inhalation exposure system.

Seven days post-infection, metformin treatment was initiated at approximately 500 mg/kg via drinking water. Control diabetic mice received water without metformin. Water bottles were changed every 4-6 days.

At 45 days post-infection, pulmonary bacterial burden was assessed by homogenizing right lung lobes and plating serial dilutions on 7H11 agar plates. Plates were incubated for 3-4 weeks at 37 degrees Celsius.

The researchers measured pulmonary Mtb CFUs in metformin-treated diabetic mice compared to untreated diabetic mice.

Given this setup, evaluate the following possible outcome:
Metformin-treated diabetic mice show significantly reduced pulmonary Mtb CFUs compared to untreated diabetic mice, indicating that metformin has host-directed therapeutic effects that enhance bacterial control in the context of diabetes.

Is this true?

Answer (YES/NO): YES